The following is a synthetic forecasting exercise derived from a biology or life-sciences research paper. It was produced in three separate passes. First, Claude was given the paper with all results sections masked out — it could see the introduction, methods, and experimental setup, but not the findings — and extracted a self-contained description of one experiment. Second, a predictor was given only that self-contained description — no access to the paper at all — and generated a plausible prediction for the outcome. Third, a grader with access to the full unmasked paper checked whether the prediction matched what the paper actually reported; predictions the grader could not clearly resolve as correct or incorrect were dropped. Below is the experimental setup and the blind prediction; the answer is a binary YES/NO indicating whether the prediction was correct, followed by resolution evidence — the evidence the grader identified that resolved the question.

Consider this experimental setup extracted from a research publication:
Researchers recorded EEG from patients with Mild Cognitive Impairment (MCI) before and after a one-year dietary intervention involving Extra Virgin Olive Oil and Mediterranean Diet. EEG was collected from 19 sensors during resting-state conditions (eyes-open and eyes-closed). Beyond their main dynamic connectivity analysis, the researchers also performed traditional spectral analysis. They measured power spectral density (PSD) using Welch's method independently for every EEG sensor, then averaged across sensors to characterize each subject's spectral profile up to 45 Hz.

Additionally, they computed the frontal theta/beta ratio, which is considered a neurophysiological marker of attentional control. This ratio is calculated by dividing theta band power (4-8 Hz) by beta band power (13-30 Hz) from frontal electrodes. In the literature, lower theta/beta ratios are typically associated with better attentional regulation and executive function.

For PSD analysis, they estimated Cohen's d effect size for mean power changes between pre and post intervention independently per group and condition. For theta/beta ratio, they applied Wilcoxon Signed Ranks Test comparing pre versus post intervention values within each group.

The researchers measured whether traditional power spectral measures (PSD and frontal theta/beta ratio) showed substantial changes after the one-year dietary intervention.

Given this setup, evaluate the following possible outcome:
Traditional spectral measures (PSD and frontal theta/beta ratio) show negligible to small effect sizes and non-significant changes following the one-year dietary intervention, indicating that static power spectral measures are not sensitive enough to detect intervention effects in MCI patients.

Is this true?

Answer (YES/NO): NO